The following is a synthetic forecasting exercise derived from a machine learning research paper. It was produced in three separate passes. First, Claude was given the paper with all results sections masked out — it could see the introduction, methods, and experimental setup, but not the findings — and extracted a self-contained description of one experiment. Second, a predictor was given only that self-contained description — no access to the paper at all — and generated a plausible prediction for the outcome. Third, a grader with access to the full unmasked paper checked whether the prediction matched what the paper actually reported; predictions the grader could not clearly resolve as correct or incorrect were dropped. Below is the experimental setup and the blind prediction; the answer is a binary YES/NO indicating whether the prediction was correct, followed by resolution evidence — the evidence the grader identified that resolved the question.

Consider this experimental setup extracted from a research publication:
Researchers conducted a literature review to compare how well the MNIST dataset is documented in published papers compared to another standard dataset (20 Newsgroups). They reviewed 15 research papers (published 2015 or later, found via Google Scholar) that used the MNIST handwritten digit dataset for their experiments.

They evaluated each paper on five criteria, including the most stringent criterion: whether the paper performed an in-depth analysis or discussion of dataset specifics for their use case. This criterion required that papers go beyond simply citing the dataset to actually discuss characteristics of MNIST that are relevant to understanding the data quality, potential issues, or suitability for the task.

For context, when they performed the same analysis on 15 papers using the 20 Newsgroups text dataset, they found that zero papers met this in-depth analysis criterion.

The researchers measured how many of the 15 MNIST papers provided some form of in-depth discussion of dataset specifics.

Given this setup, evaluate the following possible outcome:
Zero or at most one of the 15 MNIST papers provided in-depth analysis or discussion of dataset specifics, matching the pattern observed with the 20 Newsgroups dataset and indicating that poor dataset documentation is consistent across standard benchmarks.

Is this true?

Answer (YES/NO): NO